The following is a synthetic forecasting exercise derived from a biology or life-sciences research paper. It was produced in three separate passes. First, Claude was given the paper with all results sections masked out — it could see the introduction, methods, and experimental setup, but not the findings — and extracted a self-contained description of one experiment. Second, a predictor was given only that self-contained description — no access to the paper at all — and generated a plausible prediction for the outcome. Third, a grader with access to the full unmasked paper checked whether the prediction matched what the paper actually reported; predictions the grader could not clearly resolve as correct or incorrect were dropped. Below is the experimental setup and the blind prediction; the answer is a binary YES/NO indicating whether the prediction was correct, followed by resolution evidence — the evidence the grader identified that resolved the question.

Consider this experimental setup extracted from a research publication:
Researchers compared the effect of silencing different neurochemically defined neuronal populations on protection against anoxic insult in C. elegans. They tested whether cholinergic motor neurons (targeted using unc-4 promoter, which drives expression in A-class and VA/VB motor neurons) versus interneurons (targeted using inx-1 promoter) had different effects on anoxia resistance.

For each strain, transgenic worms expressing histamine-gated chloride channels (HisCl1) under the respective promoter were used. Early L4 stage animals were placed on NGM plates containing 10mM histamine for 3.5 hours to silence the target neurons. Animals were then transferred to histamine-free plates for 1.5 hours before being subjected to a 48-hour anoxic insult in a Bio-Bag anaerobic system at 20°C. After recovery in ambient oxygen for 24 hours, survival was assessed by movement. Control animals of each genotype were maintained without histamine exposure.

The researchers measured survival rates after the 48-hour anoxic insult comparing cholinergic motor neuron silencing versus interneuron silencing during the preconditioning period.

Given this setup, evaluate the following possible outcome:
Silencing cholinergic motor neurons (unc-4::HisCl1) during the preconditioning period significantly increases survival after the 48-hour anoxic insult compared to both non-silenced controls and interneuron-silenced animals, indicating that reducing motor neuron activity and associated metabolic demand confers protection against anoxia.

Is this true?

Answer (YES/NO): NO